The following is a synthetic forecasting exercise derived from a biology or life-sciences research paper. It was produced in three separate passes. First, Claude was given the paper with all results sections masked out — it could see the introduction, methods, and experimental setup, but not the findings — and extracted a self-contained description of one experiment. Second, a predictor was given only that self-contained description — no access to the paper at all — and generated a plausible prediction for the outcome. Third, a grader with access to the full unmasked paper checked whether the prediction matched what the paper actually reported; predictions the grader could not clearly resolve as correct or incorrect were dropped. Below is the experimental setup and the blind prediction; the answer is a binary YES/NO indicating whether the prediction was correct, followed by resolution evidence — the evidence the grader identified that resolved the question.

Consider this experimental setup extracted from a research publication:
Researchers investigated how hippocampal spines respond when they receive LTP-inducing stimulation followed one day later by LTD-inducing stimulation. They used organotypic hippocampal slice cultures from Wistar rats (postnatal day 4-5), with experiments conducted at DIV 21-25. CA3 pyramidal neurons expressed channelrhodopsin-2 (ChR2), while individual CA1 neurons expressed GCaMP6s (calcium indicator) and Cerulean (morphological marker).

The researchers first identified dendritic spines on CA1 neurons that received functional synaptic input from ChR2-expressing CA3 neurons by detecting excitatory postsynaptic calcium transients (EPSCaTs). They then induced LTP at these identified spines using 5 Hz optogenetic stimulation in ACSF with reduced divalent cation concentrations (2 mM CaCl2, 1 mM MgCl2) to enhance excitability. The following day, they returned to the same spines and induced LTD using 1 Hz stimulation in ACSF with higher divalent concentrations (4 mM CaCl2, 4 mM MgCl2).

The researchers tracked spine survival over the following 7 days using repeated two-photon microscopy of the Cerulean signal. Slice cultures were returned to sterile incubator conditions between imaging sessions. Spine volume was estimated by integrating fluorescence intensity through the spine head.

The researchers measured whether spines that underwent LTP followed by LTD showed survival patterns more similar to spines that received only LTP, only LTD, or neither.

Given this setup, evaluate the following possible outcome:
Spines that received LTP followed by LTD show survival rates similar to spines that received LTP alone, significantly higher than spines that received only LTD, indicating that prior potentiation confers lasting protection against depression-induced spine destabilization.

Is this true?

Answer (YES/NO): NO